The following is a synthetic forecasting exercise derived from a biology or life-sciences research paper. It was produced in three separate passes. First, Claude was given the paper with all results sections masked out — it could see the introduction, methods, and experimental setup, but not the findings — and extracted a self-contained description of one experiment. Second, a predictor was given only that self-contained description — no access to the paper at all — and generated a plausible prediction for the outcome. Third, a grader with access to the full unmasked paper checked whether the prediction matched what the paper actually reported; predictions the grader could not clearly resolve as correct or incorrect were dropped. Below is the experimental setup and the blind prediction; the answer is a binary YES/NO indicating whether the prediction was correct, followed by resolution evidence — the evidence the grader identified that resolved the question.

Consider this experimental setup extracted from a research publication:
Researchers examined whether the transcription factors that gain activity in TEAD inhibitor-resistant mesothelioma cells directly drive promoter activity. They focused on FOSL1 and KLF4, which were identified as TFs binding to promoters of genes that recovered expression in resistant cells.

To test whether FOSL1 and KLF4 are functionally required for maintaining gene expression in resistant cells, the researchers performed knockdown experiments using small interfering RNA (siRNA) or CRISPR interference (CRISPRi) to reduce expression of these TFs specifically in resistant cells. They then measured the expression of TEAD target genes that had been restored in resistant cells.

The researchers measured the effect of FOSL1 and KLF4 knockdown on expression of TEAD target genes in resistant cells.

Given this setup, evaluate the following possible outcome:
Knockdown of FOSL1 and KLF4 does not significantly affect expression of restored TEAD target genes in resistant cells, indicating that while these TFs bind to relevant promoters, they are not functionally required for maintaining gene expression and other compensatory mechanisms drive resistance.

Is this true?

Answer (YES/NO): NO